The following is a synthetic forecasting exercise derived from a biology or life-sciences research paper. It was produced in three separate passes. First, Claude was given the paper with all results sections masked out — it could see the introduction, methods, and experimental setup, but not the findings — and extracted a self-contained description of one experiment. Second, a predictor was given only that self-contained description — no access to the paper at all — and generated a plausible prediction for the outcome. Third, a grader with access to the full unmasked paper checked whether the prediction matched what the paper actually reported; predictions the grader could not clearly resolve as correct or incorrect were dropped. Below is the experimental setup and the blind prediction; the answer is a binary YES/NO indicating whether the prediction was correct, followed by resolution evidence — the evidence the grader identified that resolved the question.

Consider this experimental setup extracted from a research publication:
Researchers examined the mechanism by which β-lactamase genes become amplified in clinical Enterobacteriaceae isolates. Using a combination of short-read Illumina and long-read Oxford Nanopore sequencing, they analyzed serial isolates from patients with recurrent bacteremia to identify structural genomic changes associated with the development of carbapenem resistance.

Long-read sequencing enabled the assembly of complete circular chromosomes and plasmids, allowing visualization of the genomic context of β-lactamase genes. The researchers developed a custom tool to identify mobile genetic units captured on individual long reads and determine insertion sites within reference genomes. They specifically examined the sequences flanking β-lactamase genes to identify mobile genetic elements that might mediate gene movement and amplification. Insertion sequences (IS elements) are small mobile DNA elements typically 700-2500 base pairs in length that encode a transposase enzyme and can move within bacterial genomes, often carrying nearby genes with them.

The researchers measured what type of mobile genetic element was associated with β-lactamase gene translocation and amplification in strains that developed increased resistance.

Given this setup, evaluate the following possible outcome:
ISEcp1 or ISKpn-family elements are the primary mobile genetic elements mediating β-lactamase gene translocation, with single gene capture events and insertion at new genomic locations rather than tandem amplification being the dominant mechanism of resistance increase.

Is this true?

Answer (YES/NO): NO